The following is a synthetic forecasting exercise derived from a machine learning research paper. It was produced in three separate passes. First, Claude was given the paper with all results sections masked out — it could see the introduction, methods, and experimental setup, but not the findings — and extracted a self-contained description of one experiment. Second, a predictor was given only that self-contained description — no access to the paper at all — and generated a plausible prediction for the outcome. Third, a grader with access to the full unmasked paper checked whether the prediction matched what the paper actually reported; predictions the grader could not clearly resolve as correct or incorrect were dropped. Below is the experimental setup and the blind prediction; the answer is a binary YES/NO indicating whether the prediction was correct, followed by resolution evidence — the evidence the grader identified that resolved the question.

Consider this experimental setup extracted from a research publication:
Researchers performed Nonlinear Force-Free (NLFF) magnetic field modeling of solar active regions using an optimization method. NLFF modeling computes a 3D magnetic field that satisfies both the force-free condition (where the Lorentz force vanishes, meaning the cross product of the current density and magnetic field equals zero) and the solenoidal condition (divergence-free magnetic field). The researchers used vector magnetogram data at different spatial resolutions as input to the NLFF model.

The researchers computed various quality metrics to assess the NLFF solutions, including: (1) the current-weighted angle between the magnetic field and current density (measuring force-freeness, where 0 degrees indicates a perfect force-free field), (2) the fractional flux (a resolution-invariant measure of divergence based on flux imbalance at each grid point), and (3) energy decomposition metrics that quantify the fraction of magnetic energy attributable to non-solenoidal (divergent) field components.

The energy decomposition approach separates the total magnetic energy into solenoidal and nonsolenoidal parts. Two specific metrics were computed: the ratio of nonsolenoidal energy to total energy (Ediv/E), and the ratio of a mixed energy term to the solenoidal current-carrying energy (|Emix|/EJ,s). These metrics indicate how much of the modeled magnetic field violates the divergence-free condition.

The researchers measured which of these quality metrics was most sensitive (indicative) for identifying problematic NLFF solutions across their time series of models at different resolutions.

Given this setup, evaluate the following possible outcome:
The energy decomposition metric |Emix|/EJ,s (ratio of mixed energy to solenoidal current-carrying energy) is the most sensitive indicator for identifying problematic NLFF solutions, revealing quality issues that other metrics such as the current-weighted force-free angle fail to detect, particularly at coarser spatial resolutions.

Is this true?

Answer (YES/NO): NO